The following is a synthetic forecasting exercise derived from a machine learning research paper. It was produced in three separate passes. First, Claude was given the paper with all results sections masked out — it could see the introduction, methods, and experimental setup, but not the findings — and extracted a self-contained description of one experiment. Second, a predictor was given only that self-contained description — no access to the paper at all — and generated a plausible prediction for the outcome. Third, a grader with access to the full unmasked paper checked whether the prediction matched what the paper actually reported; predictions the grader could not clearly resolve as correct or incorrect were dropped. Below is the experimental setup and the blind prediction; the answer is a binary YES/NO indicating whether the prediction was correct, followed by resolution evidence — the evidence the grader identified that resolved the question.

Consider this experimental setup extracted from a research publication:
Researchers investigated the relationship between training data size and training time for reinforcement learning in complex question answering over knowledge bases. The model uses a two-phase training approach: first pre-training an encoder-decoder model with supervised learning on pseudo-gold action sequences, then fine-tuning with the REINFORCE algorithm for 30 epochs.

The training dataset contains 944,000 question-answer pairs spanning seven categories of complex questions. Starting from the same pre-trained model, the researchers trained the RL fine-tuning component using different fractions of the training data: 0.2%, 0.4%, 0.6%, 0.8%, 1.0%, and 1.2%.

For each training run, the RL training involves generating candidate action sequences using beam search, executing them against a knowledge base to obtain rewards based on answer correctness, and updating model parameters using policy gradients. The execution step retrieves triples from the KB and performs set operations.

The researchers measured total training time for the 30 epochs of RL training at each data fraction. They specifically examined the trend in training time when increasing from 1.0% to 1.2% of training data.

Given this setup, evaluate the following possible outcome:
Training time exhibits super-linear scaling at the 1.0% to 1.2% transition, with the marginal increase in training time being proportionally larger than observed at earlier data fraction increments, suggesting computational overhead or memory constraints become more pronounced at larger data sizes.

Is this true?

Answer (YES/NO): YES